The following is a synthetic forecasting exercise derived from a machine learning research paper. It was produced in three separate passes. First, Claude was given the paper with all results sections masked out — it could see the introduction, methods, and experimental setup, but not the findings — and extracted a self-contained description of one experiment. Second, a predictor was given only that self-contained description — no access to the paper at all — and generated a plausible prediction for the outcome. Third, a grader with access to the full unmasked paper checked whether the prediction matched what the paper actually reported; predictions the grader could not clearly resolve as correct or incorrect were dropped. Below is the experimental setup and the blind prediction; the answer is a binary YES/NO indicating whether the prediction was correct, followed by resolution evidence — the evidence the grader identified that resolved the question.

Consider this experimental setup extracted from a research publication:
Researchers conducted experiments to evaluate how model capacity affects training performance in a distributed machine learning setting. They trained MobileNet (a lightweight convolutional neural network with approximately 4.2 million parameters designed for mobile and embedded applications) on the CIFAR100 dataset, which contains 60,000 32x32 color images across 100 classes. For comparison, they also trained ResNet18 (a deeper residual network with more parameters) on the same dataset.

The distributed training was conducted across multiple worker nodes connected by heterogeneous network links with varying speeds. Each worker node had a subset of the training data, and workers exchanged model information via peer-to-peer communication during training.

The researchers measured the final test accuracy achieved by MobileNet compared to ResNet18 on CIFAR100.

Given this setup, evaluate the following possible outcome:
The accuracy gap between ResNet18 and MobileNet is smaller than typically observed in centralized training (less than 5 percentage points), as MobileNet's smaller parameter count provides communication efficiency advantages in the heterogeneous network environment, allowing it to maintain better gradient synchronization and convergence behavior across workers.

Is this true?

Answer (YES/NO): NO